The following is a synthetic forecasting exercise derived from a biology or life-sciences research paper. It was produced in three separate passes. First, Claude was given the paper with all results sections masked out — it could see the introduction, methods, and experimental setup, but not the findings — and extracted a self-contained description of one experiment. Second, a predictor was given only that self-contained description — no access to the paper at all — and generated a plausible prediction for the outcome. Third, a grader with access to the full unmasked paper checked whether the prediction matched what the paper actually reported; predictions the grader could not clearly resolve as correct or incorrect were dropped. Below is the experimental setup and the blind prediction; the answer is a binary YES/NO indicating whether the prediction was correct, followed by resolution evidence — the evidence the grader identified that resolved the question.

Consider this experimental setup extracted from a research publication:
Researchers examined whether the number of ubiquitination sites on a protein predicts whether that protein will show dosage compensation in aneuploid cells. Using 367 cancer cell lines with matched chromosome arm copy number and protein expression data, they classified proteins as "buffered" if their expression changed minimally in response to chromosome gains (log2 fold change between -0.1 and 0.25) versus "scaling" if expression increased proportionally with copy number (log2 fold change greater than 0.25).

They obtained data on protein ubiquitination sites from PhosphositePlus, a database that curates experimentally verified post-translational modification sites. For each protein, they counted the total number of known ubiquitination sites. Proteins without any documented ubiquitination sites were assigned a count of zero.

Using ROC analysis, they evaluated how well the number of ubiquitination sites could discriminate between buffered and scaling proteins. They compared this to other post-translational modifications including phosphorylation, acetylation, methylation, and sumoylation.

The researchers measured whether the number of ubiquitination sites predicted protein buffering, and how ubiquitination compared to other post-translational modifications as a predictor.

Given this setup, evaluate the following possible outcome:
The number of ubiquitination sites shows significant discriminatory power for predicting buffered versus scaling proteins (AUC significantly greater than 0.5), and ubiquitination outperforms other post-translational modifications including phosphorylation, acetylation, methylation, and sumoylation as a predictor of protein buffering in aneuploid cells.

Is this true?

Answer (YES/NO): YES